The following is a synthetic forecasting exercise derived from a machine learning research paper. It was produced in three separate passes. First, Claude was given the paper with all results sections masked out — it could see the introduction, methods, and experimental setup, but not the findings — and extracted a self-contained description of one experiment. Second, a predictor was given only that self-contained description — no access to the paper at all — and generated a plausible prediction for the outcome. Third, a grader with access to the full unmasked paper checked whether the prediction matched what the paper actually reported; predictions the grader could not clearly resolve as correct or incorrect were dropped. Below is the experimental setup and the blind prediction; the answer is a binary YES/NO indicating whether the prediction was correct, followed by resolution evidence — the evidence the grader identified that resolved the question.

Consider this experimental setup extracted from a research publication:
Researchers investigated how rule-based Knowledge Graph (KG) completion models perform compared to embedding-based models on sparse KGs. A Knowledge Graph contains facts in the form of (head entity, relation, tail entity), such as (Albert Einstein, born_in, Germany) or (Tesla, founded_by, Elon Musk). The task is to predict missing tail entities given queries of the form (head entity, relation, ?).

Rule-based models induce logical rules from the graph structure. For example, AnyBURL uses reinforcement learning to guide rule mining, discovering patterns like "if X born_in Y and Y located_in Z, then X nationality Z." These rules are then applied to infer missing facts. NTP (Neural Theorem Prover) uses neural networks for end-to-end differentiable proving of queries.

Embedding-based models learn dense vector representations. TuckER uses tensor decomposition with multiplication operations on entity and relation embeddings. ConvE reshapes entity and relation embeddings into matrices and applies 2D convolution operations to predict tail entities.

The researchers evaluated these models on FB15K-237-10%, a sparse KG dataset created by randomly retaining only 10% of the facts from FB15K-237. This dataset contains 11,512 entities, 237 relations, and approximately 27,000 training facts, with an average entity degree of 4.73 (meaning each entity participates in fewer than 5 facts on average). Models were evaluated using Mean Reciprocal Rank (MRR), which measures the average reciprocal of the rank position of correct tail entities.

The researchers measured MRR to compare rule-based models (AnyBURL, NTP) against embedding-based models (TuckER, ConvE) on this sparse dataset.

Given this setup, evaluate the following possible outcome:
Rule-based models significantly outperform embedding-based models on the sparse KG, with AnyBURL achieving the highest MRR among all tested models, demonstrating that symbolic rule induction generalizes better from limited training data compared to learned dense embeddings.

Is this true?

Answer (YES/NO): NO